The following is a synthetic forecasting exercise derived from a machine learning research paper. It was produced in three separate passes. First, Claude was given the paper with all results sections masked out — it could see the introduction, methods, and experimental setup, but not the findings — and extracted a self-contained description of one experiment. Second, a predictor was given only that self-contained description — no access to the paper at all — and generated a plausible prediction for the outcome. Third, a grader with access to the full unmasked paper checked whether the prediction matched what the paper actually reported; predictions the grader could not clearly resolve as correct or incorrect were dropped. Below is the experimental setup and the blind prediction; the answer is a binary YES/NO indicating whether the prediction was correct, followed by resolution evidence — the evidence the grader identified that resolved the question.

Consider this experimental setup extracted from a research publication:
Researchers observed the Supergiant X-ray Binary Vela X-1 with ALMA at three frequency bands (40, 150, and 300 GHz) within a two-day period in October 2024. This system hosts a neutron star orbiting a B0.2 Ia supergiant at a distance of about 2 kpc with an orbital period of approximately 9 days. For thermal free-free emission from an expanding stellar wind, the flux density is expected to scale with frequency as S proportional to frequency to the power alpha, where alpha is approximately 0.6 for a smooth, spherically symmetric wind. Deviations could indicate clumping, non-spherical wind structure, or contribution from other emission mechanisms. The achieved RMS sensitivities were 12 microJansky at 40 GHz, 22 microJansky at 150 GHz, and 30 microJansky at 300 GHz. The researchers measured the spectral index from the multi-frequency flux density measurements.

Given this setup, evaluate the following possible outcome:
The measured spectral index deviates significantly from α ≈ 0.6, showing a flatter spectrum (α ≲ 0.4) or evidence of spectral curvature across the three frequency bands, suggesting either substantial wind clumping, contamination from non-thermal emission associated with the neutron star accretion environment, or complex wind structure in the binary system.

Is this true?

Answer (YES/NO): NO